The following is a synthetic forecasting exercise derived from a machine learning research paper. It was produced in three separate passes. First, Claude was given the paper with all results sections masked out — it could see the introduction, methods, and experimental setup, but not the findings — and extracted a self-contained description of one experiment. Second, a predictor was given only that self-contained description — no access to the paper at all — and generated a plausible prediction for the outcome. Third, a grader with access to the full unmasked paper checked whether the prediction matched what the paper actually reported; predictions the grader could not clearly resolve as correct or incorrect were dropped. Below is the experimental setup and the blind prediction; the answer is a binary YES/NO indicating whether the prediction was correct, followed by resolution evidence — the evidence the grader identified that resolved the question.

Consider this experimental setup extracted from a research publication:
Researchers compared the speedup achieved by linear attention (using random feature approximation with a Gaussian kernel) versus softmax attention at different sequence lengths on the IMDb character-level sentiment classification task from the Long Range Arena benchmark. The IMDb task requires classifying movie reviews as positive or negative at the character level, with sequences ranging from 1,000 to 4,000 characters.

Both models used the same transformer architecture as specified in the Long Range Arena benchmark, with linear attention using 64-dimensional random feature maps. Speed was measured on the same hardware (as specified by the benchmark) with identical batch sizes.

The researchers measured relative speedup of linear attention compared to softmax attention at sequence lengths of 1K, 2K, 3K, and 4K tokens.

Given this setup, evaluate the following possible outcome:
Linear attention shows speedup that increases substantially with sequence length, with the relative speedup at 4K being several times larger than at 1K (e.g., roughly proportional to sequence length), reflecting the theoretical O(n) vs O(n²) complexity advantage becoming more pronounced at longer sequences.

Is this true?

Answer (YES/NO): YES